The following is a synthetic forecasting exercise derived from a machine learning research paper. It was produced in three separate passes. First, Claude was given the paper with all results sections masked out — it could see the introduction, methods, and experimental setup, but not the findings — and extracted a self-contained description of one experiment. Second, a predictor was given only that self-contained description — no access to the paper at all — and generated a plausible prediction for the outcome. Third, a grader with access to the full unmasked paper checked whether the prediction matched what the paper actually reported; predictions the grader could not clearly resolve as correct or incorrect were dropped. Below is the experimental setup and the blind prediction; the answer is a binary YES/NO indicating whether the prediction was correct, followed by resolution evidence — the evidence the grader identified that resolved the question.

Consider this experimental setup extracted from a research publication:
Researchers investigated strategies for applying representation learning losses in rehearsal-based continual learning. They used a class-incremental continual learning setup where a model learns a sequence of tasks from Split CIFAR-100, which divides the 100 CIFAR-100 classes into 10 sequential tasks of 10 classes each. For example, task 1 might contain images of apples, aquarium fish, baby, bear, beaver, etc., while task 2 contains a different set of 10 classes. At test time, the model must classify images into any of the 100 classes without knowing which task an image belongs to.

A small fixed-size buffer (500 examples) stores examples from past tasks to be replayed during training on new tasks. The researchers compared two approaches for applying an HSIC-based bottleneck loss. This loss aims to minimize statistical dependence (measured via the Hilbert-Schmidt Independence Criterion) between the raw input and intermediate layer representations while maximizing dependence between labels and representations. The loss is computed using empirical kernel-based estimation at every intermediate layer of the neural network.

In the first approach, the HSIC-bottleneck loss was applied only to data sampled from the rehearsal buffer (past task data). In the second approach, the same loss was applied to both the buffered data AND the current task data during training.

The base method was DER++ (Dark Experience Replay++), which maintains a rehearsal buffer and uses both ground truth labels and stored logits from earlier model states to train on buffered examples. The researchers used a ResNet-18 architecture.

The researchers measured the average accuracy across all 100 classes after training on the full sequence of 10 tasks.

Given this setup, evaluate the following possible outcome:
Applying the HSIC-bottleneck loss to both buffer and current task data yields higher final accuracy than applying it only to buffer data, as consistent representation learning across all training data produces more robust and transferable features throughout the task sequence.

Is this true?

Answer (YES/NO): NO